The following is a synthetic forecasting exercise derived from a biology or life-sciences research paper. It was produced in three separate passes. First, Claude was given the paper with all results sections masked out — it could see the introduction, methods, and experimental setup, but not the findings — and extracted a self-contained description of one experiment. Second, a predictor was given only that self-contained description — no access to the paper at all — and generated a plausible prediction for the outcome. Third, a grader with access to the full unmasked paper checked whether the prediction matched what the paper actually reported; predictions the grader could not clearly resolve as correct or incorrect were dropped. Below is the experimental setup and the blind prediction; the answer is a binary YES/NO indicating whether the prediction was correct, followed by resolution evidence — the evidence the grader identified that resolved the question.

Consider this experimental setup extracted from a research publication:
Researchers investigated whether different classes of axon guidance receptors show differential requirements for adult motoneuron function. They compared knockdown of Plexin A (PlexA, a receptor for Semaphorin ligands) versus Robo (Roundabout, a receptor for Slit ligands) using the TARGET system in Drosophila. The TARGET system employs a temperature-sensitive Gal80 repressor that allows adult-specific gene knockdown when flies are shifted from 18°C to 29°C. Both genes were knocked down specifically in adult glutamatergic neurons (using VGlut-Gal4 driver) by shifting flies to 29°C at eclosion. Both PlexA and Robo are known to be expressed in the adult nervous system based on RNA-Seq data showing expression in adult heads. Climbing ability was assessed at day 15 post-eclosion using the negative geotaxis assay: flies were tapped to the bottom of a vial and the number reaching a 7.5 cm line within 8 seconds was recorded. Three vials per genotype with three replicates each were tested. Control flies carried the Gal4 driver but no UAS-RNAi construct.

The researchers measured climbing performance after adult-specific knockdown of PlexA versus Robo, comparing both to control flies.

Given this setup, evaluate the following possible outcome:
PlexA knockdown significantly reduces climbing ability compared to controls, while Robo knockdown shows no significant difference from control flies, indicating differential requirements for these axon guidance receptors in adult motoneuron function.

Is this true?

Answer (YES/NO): NO